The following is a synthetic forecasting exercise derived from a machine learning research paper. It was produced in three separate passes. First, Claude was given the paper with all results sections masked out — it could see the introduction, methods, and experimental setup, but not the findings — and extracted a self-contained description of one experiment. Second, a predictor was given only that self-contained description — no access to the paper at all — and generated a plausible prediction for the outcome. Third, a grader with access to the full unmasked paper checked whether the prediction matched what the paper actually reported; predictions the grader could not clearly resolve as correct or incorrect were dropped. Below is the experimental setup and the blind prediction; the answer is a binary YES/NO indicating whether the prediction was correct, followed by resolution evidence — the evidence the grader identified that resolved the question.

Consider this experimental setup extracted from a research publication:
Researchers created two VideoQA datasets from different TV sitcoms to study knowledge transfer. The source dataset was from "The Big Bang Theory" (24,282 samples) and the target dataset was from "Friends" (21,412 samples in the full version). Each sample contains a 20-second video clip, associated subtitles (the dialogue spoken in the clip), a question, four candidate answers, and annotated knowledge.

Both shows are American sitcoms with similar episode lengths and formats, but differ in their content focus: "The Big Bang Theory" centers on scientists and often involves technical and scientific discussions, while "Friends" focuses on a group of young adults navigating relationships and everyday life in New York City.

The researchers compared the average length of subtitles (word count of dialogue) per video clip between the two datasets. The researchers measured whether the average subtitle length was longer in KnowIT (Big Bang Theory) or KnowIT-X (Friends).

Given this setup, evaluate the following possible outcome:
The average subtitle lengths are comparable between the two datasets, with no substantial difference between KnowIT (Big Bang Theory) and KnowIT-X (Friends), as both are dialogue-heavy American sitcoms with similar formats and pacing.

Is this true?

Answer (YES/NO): NO